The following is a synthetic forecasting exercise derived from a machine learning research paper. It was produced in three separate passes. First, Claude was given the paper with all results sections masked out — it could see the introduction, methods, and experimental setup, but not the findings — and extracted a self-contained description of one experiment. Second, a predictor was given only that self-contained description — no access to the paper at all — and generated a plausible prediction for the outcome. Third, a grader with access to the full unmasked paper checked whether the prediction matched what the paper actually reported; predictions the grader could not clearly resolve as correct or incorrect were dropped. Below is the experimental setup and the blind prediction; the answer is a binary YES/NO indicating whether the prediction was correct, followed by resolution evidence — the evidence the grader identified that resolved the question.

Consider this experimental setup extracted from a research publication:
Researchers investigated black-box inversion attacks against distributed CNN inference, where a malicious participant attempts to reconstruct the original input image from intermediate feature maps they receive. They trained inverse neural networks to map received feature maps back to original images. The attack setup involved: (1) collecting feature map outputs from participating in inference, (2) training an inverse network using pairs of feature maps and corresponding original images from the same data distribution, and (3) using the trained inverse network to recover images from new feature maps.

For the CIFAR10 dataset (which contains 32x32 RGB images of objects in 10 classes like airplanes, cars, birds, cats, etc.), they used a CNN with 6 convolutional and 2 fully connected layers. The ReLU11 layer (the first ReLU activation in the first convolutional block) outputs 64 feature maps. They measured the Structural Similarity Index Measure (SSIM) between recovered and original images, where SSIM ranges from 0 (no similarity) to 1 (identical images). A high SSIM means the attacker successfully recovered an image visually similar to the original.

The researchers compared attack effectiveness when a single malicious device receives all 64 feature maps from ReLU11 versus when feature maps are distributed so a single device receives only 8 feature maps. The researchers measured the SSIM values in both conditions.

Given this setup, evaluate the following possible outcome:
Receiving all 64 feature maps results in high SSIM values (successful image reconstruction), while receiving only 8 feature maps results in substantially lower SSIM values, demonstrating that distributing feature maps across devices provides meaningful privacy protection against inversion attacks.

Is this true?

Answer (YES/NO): YES